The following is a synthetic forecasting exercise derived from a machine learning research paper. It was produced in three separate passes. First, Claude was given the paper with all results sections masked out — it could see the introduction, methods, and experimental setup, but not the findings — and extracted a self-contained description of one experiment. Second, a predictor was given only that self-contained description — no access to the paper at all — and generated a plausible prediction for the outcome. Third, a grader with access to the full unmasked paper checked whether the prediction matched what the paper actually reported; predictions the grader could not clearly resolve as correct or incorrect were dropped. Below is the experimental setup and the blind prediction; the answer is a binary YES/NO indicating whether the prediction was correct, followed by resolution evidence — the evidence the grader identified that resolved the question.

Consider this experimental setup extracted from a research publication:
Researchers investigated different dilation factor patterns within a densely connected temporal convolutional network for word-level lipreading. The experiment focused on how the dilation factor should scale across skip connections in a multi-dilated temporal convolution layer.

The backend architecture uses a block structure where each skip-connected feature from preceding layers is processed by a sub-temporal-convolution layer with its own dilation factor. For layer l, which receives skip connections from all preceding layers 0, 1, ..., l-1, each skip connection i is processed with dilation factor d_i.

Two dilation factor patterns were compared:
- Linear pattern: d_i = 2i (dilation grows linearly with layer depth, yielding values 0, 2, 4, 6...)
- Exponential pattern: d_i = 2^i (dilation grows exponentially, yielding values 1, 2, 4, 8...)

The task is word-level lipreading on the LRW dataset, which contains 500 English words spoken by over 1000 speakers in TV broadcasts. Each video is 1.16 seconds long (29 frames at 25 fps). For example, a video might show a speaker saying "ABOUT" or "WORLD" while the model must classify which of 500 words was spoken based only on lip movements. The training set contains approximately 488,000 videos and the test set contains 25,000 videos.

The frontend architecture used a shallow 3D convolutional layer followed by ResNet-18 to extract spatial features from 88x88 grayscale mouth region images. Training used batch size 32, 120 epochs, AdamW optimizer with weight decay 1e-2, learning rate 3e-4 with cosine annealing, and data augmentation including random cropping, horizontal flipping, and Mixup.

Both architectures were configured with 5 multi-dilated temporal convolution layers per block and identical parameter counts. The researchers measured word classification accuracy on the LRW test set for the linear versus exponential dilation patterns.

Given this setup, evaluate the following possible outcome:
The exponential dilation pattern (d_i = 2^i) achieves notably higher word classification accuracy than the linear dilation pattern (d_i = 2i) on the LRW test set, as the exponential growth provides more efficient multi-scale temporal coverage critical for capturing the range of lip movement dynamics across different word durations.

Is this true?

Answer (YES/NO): NO